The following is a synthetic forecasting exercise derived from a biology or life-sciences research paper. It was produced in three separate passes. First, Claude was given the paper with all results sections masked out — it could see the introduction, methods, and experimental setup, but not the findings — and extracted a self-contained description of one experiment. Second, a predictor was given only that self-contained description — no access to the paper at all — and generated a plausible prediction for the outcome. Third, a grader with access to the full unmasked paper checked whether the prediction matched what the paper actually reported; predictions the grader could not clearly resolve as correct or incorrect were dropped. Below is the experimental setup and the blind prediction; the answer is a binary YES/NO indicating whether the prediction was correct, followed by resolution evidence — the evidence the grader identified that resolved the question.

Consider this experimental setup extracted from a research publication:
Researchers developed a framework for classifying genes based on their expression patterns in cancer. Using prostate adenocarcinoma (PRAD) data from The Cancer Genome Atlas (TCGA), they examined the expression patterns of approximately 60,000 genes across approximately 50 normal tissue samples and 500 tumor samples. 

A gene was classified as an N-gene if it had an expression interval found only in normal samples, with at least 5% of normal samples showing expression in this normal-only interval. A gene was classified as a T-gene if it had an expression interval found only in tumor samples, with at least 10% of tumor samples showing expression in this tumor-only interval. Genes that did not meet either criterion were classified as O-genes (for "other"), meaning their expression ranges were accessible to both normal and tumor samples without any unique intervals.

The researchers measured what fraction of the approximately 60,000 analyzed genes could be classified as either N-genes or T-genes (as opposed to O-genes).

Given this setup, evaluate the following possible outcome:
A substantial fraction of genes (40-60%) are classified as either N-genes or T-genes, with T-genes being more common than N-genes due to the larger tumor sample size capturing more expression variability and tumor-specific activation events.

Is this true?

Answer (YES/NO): NO